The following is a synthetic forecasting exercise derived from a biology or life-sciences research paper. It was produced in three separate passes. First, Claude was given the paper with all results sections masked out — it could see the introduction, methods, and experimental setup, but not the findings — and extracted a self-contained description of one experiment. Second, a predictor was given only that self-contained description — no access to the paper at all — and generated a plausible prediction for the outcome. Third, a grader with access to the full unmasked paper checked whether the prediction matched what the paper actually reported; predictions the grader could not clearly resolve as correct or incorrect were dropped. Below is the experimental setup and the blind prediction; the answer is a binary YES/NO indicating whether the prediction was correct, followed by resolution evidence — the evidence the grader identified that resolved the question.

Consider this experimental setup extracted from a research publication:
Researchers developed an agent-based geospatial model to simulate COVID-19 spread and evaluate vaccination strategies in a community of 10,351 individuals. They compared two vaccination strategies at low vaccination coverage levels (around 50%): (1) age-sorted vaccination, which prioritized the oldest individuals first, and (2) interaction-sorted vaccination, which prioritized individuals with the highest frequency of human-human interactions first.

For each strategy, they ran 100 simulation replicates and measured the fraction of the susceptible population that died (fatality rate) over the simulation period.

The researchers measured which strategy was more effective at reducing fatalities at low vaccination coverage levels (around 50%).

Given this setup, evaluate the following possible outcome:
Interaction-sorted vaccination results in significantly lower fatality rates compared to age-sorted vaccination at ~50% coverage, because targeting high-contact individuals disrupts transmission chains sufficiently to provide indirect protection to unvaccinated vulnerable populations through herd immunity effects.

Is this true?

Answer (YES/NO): NO